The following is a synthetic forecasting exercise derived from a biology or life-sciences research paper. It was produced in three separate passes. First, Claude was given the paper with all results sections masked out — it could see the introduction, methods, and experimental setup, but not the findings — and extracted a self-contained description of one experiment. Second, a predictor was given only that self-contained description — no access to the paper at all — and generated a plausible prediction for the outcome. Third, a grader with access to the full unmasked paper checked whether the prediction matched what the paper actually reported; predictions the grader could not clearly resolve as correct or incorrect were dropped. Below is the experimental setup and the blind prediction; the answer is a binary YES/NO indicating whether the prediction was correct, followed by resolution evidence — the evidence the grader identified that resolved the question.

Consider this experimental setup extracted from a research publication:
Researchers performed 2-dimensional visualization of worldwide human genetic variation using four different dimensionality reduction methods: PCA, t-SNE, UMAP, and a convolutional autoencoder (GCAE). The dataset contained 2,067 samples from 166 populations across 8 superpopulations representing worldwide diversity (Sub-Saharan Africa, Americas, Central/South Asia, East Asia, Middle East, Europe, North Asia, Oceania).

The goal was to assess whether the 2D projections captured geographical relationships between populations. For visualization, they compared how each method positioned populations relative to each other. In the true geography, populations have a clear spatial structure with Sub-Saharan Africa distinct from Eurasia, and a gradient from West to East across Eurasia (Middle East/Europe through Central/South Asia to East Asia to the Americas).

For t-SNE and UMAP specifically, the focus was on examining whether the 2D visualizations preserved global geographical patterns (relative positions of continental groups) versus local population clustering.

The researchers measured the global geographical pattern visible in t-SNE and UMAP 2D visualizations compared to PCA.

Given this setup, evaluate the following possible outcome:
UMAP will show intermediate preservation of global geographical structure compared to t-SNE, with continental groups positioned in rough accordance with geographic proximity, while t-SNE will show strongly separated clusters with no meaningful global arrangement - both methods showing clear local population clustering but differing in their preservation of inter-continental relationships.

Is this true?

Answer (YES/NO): NO